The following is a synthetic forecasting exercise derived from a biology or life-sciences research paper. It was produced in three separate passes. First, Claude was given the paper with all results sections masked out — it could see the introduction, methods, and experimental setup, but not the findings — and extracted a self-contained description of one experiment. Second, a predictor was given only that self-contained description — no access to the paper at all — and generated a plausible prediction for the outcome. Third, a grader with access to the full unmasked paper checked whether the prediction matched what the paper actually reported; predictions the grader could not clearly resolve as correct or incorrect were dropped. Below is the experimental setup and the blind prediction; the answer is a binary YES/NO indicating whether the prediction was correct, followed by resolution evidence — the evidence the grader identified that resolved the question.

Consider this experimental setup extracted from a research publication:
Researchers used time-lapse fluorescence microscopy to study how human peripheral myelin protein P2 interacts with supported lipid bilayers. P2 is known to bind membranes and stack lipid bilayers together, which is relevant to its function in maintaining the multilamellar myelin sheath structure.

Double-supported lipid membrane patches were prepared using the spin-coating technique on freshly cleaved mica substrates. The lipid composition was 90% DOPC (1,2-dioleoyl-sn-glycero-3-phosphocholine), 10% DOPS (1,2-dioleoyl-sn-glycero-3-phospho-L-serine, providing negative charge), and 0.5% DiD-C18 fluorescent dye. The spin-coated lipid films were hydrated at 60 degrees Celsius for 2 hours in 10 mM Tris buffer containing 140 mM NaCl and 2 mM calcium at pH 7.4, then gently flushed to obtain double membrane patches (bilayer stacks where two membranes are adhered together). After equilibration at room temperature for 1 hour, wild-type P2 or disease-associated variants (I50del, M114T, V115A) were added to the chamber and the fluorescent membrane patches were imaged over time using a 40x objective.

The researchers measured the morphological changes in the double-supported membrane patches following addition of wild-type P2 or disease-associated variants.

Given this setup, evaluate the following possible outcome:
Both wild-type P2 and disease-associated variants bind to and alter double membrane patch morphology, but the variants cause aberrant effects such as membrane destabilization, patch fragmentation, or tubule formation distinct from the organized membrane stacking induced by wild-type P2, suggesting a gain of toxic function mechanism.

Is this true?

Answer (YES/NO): NO